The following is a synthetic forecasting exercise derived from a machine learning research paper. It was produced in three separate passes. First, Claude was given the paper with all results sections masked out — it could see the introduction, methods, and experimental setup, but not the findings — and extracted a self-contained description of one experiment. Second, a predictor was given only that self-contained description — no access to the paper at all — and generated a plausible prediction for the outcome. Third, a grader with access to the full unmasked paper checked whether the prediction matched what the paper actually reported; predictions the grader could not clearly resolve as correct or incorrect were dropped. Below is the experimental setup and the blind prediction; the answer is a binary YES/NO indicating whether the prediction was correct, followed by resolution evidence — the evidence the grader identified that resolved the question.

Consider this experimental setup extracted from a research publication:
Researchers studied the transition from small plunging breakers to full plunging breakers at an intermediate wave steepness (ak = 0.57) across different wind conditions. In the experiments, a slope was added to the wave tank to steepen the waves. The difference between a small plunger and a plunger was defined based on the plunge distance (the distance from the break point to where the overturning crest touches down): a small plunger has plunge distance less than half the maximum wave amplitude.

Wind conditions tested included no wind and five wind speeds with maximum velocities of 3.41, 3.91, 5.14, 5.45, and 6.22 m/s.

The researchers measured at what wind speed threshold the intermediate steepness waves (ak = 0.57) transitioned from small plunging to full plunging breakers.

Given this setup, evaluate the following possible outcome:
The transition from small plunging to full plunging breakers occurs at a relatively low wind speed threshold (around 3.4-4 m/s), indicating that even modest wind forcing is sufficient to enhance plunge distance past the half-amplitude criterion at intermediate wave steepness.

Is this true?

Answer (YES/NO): YES